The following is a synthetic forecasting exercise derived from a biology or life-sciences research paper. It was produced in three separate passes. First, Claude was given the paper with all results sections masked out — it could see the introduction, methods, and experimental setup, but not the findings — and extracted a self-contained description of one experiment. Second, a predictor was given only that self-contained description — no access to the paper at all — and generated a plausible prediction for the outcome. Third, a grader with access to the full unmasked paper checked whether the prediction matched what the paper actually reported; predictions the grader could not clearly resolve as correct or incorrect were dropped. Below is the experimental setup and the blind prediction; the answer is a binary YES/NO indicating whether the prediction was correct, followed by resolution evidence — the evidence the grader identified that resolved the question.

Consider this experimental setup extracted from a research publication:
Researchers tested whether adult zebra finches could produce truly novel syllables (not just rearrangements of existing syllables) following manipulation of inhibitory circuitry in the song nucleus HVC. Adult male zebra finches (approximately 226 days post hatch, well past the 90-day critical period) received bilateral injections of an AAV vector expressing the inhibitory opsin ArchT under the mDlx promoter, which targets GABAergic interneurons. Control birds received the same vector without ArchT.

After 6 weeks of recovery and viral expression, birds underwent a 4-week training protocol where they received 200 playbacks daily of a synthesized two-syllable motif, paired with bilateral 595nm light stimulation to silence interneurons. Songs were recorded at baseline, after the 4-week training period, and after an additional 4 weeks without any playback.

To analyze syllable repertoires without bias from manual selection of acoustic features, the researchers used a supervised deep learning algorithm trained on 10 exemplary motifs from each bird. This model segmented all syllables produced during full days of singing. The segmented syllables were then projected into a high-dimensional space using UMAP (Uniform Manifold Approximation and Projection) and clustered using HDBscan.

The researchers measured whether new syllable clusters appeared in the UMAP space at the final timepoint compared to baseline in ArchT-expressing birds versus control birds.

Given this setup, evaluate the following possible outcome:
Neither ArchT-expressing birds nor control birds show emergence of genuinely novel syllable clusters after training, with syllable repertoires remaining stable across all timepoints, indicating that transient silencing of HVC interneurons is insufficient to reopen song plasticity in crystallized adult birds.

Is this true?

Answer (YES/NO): NO